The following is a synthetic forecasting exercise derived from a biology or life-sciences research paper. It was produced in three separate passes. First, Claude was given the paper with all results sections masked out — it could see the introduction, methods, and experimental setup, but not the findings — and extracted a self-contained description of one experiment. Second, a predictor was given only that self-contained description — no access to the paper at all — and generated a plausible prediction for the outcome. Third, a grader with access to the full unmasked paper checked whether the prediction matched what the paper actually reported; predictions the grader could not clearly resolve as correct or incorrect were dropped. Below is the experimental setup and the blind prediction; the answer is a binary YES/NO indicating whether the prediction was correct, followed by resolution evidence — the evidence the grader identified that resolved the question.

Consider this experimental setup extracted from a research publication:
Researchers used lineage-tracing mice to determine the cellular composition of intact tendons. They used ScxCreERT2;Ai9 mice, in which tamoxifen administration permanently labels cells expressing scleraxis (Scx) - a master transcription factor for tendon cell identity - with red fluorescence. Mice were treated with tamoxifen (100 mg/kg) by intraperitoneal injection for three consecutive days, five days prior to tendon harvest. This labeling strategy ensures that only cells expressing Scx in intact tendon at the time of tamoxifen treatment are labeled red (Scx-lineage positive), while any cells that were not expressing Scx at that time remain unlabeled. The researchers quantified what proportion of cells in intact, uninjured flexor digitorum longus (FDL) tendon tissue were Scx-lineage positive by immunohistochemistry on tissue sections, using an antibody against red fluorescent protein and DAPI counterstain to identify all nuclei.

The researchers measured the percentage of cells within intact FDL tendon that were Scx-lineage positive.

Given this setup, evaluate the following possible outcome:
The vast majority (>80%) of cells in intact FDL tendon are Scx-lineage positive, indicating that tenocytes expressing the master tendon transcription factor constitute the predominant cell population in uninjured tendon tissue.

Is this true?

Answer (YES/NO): NO